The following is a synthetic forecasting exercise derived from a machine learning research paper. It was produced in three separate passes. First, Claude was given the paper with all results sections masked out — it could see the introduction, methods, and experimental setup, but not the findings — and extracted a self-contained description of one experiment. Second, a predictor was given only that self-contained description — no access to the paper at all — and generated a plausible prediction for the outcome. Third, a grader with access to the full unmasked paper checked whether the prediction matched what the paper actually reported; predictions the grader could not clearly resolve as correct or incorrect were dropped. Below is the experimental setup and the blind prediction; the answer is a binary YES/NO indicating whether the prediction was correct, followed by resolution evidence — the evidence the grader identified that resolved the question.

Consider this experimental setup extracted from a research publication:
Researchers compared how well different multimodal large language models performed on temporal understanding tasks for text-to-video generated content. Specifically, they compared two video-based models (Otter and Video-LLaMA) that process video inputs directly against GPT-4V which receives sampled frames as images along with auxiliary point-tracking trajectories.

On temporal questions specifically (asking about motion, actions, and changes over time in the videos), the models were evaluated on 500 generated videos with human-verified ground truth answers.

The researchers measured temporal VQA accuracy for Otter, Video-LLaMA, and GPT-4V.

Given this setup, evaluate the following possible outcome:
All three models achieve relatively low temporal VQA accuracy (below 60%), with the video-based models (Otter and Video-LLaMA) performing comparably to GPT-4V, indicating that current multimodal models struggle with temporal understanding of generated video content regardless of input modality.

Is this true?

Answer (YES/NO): NO